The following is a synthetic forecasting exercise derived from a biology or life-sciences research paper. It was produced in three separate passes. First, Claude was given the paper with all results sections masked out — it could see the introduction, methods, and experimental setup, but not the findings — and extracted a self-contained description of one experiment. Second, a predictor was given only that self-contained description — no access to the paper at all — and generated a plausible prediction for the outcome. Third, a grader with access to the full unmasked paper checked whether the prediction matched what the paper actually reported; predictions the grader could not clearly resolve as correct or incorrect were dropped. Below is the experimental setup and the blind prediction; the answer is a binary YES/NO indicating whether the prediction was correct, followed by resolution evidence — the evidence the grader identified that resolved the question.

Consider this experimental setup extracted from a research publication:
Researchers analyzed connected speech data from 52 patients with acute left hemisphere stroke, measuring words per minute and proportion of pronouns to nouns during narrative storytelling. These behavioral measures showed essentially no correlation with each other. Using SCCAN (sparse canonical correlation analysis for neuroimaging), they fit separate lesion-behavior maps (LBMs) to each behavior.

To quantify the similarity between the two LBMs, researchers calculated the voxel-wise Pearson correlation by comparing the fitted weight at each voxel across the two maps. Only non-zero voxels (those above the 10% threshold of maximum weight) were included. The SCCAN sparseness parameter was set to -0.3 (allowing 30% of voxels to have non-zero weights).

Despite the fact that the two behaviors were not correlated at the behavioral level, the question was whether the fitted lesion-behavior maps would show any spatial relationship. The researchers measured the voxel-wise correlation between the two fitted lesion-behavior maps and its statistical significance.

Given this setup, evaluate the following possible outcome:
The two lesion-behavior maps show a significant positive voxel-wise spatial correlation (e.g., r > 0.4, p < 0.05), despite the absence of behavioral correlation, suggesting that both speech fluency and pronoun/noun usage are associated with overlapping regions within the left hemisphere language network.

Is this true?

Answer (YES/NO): NO